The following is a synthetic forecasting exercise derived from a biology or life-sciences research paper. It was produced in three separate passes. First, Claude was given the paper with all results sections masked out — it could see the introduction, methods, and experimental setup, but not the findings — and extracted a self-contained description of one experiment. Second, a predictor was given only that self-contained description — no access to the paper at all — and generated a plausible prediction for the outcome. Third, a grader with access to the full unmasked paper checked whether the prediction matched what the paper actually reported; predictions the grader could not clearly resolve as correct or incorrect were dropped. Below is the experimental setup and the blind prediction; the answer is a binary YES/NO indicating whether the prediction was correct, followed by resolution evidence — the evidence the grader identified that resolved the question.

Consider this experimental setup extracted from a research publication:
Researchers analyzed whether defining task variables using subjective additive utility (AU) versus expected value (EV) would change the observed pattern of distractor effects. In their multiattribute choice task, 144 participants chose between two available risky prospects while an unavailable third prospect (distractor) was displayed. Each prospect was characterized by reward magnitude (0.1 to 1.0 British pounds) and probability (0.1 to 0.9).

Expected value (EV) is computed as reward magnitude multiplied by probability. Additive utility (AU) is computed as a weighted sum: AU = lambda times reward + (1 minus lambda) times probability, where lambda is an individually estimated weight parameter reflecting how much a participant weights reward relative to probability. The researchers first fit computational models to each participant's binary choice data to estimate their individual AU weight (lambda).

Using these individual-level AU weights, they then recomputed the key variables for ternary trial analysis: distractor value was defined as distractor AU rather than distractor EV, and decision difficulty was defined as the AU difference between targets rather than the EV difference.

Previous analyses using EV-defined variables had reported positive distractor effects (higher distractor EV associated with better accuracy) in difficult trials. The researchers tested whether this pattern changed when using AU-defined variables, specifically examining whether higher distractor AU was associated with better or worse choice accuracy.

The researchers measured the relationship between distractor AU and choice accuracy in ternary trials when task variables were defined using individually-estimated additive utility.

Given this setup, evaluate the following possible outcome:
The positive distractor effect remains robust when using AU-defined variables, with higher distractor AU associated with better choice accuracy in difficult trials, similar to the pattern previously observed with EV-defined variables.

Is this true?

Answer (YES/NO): NO